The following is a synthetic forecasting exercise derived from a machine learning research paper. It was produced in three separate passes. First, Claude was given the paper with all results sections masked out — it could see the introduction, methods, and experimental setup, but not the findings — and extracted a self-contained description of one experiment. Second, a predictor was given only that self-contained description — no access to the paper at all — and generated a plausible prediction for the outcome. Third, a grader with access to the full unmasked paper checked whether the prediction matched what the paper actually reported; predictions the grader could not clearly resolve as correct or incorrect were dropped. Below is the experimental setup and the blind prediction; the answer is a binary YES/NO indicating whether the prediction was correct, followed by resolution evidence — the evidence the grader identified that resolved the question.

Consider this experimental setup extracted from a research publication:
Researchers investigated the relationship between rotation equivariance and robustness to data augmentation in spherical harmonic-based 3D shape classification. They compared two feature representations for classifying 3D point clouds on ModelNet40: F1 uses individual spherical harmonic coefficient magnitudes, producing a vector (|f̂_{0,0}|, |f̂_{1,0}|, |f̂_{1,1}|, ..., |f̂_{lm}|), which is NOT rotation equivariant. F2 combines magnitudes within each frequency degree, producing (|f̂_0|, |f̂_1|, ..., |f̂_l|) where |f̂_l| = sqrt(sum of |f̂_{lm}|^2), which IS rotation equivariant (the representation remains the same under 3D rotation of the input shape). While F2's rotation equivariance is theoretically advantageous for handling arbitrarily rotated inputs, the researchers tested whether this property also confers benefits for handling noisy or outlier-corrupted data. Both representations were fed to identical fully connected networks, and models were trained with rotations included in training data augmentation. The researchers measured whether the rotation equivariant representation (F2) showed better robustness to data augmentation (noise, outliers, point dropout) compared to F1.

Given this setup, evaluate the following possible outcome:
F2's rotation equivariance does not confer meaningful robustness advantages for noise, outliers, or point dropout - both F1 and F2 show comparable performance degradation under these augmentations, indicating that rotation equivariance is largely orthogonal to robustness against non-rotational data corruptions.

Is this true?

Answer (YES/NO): NO